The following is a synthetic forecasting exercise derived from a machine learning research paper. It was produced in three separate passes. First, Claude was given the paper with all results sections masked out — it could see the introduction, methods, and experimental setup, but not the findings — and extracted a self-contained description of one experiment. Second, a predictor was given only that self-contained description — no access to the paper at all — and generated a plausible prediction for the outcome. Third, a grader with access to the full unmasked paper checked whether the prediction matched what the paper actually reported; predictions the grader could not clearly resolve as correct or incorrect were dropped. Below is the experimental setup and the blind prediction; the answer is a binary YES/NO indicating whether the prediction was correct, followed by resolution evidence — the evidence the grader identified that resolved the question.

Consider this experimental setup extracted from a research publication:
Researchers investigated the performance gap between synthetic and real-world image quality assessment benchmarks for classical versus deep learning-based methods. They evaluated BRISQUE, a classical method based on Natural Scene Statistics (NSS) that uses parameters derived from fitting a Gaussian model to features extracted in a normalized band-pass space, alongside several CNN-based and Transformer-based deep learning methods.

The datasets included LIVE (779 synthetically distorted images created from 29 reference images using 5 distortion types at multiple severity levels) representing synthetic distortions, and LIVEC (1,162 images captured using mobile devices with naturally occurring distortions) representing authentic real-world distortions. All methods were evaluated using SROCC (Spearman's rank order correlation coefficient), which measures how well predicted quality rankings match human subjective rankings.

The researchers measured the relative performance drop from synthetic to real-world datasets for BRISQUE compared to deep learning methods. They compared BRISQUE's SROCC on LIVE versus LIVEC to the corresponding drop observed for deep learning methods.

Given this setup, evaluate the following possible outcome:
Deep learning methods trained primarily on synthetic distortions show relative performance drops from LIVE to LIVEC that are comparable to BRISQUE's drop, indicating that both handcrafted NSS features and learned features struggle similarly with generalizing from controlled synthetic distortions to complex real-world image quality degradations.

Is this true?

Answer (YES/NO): NO